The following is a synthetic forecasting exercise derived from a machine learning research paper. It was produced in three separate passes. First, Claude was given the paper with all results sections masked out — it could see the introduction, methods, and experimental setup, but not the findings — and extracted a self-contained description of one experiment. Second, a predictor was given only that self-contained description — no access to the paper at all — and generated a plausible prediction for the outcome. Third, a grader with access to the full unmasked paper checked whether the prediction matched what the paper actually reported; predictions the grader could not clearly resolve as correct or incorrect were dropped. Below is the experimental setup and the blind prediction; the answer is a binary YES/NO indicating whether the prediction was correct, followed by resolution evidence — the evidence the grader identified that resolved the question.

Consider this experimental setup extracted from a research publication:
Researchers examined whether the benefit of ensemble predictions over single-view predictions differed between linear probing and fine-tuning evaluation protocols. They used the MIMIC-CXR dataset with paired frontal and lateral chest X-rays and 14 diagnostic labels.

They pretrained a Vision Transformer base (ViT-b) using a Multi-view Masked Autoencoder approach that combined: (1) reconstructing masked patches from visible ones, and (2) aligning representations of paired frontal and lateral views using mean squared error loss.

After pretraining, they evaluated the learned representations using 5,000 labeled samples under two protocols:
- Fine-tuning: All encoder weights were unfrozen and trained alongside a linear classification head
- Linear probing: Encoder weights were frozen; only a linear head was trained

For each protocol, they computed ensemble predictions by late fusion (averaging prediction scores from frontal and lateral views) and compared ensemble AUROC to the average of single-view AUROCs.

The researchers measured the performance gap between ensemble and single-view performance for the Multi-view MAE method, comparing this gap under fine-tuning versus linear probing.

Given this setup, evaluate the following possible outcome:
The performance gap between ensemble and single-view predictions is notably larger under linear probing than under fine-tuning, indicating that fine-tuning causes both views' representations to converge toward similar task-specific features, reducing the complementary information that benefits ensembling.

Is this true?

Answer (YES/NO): YES